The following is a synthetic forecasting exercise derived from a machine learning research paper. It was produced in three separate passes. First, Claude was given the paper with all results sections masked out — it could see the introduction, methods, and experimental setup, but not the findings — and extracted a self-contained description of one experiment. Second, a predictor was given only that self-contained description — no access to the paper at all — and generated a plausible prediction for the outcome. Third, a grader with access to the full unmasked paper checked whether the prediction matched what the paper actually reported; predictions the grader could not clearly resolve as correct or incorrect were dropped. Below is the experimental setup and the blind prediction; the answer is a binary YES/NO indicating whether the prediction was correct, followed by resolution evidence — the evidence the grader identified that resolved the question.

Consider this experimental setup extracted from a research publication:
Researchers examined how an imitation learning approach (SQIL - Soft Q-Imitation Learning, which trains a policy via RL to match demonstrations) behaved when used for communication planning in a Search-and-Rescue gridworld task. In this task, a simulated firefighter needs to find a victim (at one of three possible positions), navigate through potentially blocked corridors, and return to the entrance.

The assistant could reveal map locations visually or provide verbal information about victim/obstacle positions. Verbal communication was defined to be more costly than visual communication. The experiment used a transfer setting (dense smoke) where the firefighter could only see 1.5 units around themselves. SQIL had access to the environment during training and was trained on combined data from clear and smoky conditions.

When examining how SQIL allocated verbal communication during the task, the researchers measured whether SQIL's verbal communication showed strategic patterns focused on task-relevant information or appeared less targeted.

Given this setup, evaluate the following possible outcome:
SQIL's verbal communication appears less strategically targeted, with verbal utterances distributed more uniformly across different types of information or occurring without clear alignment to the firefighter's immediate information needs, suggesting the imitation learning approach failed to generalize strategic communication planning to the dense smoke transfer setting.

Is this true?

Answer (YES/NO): YES